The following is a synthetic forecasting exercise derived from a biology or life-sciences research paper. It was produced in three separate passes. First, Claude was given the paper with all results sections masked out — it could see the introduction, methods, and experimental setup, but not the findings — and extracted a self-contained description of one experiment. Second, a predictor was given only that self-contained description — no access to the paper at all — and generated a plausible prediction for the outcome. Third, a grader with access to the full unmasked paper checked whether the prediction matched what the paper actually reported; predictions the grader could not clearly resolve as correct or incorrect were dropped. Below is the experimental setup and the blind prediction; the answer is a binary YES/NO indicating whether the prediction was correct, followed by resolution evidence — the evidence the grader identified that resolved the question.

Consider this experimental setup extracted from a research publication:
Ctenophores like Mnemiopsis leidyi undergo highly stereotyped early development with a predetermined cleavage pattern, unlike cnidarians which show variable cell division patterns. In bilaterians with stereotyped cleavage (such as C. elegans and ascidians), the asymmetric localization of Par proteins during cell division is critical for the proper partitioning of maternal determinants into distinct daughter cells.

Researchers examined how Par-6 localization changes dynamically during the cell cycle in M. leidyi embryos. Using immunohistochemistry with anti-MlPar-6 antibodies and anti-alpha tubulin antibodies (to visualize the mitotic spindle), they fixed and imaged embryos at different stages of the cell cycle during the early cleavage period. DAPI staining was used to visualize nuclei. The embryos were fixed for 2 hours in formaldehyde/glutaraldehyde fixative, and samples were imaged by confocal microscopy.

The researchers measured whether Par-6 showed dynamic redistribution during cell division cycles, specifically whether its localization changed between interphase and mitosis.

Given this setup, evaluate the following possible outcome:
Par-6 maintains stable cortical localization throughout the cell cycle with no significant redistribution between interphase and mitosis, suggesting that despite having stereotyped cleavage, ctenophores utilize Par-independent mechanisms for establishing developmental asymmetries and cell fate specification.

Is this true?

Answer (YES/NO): NO